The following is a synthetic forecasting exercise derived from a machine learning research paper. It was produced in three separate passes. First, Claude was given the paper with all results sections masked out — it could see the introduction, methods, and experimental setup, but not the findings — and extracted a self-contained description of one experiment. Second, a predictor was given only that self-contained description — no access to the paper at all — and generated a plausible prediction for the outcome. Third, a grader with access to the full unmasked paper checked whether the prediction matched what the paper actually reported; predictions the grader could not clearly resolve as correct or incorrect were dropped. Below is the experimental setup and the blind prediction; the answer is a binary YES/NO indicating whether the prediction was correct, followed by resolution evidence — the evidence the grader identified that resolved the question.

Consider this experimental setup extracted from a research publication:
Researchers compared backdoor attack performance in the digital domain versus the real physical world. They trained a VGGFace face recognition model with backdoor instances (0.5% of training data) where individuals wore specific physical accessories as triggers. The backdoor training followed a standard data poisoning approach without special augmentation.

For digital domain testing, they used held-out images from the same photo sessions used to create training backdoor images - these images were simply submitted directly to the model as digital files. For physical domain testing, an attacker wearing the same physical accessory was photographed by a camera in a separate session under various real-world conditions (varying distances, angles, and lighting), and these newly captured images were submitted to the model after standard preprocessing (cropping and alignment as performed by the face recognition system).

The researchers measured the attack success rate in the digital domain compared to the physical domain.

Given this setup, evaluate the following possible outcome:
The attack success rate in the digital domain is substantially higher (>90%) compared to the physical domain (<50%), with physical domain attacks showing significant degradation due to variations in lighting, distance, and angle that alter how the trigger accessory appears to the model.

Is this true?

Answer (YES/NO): YES